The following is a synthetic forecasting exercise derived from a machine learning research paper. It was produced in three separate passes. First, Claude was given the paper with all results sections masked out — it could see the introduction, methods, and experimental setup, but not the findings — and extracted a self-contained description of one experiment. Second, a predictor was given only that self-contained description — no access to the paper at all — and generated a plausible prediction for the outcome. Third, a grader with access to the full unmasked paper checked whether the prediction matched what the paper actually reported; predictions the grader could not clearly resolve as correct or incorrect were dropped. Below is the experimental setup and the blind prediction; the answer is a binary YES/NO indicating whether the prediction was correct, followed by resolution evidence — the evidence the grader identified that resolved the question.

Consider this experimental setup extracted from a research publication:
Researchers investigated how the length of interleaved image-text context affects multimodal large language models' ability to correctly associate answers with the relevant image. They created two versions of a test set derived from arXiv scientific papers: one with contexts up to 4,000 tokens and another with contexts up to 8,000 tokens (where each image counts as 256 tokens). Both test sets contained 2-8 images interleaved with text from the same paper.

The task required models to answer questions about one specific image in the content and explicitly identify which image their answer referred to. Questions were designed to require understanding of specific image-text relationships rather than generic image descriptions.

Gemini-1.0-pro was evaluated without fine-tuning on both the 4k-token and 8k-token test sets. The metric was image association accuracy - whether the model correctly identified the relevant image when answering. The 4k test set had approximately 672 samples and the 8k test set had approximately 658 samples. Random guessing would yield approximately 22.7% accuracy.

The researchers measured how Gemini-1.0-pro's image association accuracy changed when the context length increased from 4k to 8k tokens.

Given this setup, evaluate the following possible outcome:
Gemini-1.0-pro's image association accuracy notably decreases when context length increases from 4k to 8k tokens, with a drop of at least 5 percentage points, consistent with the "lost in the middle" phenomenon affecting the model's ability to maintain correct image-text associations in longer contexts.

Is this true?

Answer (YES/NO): YES